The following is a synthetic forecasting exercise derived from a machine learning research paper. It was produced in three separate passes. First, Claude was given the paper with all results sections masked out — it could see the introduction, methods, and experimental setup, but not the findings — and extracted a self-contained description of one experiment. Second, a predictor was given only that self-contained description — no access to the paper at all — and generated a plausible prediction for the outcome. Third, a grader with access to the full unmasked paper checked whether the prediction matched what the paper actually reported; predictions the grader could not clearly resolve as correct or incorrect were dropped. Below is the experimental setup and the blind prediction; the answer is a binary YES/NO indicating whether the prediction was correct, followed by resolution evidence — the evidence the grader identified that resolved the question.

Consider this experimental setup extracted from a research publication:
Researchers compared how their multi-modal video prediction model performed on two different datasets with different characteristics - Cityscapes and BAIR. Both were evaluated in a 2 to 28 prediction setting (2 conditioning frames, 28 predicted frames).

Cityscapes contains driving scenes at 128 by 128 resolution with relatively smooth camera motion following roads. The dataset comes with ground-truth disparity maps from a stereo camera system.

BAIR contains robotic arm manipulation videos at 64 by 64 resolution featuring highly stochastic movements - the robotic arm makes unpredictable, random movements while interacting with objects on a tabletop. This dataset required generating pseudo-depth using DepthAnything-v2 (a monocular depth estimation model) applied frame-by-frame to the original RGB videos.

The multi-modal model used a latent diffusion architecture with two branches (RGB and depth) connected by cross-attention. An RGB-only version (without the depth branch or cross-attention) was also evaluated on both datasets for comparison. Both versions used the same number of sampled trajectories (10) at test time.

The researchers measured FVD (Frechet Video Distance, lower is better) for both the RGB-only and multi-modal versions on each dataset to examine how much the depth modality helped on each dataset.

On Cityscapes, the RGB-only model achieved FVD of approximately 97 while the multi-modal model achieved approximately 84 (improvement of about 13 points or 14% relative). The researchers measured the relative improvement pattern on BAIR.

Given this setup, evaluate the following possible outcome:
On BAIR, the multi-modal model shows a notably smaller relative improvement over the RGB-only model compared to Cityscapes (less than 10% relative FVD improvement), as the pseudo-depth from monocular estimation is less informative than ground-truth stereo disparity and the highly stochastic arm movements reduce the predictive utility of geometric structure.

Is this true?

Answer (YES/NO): YES